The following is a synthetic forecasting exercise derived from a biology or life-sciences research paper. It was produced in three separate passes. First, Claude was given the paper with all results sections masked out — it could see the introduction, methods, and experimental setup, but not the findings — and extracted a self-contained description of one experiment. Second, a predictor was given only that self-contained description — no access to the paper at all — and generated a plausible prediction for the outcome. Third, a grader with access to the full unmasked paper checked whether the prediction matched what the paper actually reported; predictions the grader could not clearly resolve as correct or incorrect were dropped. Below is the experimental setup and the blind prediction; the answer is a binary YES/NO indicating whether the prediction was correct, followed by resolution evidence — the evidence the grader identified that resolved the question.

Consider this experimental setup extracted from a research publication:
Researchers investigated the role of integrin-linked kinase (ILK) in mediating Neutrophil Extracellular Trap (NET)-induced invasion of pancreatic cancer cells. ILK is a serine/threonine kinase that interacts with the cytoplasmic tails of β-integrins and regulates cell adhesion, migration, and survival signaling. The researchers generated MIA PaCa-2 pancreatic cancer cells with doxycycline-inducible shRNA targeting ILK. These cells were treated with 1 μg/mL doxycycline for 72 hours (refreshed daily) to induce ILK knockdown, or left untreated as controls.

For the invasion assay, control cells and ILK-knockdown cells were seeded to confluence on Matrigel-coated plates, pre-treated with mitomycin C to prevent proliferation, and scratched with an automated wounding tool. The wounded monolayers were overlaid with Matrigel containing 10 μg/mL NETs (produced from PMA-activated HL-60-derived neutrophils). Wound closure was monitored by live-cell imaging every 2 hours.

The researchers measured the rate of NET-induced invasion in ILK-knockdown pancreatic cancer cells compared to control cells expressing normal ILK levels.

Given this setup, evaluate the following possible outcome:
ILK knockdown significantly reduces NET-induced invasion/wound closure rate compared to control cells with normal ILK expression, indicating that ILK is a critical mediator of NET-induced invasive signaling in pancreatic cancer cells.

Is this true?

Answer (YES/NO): YES